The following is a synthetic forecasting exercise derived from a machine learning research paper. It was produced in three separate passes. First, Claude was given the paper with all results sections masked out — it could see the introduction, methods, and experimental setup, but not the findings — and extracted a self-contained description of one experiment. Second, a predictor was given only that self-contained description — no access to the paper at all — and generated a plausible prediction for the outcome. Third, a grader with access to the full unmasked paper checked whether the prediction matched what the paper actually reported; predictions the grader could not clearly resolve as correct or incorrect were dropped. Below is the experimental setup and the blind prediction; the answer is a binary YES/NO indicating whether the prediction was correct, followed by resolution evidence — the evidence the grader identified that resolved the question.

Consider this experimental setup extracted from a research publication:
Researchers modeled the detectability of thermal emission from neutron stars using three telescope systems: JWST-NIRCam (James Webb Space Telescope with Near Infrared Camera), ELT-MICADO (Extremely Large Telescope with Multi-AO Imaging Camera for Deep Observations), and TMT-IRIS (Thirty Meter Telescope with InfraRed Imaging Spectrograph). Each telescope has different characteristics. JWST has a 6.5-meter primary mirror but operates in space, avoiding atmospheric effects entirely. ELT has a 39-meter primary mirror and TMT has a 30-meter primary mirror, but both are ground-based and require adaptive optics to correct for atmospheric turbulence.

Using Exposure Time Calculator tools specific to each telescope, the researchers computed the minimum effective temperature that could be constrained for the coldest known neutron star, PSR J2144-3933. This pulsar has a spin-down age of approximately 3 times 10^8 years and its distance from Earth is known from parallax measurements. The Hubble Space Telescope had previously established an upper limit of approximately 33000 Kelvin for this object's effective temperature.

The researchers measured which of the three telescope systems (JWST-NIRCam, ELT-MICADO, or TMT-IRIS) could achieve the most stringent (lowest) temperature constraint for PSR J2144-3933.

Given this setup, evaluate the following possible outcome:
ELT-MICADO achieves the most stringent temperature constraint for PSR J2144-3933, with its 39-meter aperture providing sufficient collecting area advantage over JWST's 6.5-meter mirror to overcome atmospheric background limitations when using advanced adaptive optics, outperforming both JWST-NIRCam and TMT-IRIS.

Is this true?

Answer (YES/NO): NO